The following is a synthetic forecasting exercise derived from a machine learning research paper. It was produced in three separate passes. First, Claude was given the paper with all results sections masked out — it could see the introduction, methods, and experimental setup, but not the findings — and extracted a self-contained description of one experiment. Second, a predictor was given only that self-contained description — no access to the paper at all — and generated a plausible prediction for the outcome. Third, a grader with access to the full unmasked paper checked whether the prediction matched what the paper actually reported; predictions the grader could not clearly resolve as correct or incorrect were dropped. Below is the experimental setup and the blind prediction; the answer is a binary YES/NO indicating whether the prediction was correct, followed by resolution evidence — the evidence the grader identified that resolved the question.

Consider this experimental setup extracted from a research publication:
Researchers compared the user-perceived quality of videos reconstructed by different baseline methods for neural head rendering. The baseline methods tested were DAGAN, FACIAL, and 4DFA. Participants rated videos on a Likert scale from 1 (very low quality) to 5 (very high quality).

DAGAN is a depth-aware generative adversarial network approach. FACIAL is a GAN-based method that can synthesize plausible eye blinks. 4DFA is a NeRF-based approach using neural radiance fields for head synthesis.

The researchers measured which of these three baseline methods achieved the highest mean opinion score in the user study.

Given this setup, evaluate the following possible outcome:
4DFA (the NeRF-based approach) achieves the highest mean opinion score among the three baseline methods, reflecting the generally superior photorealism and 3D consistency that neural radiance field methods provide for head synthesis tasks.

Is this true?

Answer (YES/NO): YES